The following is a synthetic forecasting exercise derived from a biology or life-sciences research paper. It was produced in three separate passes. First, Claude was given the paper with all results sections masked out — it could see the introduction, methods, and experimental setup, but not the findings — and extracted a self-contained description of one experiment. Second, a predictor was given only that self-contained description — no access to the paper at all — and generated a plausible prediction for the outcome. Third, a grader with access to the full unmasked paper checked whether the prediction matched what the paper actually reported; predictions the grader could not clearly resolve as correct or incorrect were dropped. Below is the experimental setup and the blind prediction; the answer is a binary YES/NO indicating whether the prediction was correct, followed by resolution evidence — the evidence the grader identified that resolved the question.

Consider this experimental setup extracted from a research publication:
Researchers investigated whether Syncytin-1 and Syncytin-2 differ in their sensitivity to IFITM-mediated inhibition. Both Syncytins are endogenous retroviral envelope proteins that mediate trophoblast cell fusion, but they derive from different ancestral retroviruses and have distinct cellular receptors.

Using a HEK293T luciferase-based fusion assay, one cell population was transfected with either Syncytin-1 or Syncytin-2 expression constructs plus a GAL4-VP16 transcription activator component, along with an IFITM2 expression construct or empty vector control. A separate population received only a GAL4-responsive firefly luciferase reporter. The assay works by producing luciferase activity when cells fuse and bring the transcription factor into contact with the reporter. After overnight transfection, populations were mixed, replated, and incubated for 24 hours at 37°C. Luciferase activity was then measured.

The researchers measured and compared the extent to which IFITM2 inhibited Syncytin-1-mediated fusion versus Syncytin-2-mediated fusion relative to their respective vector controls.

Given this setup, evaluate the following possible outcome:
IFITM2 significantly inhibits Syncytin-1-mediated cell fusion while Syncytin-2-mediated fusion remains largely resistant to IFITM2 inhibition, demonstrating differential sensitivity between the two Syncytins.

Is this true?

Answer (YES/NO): NO